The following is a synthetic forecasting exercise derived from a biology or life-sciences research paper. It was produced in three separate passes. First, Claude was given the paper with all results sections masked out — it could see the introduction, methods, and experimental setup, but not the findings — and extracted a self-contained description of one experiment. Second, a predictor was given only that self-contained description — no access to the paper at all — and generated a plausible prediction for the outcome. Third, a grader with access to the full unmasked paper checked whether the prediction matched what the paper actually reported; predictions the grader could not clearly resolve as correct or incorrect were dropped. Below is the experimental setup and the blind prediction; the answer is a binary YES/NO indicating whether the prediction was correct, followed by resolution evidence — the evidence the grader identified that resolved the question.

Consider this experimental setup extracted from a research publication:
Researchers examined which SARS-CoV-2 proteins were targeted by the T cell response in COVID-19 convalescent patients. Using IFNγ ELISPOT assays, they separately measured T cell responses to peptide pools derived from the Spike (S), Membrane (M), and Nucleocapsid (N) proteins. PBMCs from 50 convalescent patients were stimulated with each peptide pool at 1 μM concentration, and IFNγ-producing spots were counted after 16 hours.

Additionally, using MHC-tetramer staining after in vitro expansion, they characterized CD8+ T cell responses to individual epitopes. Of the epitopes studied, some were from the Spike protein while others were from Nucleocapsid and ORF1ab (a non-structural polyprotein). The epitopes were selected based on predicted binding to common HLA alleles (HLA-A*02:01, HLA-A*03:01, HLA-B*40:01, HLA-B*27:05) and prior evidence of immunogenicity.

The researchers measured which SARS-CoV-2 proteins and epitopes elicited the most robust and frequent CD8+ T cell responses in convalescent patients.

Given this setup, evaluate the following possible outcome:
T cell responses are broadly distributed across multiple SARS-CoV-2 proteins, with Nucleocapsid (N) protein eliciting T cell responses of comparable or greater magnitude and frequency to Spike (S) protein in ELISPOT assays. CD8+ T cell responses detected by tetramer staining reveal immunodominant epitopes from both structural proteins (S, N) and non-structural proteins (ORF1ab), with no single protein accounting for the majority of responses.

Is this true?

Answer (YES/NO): NO